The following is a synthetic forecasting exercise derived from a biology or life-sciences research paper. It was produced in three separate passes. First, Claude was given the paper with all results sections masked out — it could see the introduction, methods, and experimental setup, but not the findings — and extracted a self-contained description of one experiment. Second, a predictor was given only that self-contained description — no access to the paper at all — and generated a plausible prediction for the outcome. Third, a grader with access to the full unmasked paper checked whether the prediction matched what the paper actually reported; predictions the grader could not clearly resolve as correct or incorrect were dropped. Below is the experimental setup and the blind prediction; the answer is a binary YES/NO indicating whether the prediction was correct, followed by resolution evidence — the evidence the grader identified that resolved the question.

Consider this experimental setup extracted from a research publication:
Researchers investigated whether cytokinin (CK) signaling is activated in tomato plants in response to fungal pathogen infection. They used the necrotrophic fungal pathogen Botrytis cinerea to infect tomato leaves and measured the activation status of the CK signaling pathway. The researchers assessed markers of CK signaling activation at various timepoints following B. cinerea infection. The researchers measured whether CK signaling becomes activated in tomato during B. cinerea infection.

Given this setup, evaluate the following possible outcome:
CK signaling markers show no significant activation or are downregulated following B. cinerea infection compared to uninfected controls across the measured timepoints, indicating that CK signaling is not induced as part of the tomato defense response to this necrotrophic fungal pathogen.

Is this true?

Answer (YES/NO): NO